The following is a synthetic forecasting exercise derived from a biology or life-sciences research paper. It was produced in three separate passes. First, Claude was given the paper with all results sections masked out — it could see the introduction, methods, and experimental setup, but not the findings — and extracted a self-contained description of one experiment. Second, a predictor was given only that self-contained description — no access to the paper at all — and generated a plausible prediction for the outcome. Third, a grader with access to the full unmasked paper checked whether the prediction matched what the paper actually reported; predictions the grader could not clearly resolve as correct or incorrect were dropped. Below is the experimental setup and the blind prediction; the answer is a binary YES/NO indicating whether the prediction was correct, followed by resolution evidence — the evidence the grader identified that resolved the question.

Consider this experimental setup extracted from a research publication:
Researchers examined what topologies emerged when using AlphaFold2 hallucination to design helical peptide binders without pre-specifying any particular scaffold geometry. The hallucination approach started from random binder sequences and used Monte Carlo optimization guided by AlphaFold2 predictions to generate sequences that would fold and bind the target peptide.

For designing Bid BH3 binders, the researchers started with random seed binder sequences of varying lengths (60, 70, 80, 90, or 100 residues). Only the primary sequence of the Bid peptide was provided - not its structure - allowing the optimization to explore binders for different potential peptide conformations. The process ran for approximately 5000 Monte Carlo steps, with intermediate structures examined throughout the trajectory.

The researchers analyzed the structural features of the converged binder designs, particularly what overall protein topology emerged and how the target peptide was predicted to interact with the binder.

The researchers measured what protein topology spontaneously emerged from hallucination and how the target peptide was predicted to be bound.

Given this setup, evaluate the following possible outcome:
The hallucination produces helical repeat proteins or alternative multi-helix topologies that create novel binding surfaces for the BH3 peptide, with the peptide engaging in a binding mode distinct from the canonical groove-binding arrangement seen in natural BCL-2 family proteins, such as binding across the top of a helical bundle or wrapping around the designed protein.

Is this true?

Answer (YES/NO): NO